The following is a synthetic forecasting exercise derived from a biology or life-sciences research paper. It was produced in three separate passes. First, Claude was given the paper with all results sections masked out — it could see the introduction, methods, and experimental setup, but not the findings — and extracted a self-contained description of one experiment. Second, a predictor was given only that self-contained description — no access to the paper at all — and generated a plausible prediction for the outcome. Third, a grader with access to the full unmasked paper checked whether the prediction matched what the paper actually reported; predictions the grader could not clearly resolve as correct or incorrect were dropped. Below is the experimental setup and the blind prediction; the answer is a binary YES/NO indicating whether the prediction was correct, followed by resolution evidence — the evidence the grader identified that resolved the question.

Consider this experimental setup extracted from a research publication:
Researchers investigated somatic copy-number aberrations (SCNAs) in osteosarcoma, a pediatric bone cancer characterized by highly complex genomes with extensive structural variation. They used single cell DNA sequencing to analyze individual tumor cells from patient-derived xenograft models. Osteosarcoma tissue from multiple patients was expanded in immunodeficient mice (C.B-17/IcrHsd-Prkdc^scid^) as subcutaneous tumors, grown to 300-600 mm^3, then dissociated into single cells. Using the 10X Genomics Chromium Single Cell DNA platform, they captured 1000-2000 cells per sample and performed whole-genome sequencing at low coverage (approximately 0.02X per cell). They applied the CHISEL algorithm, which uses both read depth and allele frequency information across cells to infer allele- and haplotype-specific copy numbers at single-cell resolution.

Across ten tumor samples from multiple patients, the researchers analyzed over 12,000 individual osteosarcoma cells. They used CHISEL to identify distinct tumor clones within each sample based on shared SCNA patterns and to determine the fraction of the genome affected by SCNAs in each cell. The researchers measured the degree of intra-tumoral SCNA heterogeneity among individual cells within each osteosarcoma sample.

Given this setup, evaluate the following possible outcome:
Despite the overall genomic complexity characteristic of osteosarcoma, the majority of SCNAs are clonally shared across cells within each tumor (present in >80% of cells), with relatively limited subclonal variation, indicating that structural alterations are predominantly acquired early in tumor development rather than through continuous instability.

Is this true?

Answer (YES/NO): YES